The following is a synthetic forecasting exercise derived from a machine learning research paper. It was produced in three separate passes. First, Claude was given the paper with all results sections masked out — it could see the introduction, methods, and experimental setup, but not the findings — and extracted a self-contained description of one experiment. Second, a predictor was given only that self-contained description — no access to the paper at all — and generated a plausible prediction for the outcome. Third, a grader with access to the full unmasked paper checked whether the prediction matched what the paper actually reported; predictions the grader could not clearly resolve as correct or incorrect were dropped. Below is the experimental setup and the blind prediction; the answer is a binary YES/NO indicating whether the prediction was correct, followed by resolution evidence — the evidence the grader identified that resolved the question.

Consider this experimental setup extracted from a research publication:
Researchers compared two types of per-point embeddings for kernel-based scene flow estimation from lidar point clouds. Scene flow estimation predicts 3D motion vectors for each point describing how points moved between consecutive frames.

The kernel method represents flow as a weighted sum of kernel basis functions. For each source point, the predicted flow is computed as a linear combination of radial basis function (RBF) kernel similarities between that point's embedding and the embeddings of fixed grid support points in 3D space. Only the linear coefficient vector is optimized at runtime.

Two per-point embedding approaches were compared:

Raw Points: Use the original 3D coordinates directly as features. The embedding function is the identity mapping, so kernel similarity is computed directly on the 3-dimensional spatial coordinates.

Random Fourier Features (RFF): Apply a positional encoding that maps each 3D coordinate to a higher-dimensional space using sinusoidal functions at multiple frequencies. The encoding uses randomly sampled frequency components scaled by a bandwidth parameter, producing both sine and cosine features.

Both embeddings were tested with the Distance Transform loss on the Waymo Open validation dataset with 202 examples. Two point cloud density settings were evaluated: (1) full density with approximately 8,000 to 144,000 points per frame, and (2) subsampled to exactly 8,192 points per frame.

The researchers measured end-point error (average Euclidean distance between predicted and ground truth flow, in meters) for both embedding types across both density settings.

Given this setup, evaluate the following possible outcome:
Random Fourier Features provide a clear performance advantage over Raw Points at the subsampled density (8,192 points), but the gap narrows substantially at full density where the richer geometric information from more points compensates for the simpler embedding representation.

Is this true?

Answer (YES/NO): YES